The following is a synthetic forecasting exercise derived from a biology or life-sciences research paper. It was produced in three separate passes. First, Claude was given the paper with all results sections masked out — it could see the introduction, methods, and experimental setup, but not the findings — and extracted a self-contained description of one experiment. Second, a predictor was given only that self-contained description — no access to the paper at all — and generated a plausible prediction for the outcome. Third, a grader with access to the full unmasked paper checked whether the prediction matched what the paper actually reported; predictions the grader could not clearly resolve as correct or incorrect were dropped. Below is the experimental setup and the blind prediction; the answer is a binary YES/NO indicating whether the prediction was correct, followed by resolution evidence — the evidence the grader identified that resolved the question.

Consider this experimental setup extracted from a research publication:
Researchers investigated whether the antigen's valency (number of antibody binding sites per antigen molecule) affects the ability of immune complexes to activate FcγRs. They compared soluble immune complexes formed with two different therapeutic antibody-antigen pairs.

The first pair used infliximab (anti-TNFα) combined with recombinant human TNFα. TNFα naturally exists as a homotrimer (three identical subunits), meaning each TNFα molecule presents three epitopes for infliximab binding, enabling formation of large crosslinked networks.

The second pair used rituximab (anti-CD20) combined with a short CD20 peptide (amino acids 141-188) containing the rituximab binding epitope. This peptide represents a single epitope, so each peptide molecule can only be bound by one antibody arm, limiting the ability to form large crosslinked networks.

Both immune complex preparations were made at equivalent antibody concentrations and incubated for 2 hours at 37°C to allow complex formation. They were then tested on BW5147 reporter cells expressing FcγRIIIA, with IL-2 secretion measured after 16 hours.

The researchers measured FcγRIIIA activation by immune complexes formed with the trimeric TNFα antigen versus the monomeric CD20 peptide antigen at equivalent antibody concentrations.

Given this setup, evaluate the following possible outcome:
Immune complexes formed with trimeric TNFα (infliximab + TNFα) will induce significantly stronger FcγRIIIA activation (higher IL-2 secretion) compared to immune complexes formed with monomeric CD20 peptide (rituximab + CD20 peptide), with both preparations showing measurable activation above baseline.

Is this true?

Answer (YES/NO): NO